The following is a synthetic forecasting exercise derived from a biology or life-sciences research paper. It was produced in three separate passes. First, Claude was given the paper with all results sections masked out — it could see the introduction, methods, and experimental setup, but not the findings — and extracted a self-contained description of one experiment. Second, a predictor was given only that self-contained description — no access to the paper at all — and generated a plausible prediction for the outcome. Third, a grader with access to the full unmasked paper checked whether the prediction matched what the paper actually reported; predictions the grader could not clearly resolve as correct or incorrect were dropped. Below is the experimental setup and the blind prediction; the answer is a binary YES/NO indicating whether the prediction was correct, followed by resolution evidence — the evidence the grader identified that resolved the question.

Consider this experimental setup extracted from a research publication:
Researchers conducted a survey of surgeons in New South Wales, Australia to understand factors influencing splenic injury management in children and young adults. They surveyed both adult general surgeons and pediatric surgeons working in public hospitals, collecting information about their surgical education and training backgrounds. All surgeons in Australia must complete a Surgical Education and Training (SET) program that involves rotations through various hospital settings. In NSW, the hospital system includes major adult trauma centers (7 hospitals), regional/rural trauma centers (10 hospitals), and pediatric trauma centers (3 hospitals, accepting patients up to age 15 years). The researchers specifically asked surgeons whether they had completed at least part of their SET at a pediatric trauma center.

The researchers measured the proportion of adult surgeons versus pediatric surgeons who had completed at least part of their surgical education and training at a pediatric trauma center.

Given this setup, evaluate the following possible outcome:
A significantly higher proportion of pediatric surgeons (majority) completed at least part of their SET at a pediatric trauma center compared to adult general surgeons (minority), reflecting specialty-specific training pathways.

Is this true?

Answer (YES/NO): YES